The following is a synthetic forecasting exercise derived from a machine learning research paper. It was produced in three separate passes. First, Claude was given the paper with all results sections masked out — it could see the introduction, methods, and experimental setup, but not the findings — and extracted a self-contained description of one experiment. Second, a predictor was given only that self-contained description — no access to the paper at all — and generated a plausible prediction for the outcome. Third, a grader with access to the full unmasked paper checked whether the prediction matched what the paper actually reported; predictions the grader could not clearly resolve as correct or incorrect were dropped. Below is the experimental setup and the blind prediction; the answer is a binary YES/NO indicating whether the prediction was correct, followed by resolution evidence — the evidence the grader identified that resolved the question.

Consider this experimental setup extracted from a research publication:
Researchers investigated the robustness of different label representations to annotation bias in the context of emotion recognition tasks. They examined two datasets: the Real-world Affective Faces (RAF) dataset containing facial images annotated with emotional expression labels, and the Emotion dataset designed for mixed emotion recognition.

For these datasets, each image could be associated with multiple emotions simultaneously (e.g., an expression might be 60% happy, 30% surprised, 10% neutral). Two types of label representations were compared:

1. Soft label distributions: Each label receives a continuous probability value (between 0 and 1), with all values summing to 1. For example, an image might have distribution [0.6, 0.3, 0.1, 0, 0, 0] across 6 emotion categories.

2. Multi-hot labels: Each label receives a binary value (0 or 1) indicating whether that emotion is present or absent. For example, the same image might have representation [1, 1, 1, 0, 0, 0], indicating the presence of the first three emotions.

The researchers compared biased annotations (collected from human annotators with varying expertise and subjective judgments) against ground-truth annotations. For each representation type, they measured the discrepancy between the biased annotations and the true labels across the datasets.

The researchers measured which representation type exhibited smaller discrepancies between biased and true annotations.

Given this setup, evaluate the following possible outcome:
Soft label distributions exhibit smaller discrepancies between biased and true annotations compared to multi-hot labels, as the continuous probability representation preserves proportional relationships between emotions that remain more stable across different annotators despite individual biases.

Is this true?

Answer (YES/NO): NO